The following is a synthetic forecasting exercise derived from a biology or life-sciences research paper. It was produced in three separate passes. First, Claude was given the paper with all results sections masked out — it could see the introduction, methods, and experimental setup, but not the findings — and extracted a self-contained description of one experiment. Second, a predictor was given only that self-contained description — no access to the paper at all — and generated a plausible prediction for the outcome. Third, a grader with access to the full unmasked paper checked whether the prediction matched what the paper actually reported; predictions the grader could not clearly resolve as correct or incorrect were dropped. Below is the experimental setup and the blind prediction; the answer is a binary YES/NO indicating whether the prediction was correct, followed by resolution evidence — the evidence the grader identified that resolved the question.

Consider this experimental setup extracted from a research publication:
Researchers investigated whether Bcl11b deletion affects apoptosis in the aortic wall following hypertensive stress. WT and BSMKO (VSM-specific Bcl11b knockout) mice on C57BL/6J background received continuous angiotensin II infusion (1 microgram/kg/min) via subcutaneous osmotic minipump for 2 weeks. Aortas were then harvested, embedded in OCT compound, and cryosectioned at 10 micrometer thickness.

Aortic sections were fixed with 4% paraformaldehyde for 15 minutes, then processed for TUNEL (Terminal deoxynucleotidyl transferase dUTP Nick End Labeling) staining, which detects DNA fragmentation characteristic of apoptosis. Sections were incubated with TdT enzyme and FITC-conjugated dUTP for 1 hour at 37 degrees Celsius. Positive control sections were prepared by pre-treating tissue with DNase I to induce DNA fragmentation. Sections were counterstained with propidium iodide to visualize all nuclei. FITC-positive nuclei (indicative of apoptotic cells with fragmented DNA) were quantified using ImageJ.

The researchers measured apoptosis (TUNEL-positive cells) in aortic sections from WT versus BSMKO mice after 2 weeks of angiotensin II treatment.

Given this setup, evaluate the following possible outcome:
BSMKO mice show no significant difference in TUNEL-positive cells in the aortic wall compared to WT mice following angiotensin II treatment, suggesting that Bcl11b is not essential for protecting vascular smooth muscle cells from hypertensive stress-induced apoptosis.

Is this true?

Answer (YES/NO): NO